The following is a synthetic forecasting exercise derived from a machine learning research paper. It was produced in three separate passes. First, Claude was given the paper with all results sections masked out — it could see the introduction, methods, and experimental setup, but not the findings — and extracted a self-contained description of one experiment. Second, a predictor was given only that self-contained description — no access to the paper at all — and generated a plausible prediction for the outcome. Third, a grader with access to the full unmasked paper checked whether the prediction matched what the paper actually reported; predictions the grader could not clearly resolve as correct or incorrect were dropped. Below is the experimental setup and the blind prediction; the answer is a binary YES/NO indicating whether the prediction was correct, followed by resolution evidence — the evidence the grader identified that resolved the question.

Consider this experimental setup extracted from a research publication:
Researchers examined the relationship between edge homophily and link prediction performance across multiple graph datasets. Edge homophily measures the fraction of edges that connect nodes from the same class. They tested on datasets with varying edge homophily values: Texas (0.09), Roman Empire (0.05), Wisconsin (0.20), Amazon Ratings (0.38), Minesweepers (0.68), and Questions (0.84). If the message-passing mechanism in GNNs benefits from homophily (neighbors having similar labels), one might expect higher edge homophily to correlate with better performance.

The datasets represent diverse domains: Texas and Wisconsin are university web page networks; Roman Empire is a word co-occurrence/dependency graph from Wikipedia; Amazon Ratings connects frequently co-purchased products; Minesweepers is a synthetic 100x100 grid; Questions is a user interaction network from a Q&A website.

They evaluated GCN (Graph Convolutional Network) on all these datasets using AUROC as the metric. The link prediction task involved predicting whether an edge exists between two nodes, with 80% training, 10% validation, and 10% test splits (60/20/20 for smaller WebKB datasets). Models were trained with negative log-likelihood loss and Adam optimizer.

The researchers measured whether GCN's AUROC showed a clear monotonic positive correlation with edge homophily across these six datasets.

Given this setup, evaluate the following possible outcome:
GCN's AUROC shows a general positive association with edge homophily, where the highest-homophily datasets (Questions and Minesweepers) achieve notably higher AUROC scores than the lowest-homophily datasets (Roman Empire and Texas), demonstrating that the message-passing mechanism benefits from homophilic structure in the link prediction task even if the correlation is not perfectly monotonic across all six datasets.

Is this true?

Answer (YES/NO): NO